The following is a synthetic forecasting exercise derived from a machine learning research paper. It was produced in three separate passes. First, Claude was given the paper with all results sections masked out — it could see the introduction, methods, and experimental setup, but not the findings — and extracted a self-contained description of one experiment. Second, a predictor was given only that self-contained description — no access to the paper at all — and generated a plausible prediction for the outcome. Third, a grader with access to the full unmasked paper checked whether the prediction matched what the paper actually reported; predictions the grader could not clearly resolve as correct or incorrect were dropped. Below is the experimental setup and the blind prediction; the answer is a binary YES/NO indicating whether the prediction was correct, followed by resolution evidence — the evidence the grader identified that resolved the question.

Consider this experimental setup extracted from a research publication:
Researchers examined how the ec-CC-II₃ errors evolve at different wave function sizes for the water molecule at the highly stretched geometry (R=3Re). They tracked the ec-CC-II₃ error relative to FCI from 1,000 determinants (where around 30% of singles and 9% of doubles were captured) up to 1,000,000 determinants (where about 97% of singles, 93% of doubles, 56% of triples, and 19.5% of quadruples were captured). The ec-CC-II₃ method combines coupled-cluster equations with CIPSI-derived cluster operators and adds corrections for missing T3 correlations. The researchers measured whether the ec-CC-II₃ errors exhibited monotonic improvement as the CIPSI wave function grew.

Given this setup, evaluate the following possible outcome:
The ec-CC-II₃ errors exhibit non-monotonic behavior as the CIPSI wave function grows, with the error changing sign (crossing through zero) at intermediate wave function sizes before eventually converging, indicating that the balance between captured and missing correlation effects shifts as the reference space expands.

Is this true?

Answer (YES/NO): YES